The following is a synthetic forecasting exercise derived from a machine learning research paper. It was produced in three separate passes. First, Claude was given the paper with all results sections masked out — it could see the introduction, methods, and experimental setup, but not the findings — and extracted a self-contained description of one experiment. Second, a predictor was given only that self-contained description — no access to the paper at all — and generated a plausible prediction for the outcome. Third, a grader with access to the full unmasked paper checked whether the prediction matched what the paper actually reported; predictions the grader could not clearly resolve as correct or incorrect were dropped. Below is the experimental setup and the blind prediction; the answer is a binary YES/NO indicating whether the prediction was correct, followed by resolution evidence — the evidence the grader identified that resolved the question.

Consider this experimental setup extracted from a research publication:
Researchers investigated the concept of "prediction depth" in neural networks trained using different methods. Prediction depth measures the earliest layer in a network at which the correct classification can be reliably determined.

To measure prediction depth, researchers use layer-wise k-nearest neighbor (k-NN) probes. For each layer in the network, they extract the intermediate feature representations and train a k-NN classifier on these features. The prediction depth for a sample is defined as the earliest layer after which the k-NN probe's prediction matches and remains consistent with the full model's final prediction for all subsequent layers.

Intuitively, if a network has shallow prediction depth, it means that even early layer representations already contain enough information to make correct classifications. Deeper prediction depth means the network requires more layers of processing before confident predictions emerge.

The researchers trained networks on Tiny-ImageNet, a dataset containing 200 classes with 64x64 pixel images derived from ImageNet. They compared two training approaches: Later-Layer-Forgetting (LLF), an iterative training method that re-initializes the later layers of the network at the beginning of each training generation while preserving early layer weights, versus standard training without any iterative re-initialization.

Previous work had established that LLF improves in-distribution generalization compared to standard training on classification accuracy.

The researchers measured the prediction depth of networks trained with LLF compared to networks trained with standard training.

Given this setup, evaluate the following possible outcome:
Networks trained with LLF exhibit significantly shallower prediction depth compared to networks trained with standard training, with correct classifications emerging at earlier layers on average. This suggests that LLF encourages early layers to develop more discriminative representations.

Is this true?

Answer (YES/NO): NO